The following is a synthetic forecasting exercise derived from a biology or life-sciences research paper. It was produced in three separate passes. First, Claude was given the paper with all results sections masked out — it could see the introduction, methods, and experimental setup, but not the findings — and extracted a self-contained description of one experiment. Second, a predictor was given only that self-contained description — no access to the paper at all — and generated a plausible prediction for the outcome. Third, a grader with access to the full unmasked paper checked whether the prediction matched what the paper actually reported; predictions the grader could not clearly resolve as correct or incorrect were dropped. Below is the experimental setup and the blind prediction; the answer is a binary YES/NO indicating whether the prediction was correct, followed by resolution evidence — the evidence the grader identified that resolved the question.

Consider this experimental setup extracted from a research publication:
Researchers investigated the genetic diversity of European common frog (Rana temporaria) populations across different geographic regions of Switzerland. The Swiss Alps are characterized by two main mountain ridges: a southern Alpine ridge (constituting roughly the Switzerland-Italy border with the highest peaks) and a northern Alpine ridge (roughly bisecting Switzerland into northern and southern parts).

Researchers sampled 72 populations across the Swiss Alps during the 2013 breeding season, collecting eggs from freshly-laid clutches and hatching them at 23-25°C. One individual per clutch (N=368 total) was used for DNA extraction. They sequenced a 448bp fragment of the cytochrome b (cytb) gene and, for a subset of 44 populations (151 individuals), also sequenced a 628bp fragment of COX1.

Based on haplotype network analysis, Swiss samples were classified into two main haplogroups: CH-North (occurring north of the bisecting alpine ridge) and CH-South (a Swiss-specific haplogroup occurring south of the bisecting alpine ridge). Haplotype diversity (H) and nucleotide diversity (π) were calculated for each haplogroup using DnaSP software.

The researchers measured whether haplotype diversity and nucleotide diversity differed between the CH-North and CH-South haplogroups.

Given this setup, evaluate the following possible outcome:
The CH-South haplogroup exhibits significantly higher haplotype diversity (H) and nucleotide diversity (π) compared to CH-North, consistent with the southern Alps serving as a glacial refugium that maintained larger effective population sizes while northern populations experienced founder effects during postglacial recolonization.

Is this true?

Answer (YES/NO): YES